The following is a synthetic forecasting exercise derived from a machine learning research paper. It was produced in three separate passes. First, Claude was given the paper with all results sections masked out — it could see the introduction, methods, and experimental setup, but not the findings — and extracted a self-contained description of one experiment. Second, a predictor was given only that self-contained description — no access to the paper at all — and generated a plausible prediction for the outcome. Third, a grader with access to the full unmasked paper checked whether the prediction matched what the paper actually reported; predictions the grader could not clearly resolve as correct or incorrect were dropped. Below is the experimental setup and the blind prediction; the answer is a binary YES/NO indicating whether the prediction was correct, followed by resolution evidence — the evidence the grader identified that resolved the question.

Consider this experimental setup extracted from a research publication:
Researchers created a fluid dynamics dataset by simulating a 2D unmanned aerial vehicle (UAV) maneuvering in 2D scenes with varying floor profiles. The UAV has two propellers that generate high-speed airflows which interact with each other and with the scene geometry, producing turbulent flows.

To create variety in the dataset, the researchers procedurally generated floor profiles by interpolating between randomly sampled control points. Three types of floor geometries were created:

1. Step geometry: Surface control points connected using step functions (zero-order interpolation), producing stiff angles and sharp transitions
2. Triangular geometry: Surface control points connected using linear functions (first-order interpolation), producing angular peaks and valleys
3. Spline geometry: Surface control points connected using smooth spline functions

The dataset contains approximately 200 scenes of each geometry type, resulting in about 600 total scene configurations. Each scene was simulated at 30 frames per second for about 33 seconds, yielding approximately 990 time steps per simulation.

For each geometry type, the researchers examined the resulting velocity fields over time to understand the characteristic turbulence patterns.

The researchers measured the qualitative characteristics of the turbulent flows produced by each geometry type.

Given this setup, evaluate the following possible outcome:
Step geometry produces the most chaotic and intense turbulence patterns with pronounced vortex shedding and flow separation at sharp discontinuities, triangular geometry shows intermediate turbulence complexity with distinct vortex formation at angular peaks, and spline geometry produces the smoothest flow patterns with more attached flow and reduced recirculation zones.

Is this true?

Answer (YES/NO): NO